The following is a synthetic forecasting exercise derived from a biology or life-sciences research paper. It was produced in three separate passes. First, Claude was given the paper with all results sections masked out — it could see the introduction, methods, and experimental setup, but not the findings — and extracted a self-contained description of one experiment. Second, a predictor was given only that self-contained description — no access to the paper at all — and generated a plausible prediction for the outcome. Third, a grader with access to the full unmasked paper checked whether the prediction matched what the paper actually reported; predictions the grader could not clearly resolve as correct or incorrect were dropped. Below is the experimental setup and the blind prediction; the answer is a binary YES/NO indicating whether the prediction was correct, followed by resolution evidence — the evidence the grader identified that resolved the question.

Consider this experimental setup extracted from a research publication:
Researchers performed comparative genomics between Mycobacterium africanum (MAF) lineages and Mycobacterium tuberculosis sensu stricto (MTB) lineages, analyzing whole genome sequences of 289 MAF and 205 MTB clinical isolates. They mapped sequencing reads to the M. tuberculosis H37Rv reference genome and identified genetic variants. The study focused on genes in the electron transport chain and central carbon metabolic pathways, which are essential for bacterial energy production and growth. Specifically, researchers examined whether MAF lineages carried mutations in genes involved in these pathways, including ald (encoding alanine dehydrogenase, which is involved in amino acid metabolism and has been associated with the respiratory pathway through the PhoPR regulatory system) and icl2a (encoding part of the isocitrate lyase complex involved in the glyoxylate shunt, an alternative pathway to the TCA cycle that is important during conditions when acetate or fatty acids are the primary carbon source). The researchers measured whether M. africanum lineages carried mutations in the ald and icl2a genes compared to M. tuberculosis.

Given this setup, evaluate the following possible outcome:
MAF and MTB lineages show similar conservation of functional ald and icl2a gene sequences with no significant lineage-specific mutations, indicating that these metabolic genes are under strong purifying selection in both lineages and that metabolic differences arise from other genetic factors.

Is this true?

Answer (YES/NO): NO